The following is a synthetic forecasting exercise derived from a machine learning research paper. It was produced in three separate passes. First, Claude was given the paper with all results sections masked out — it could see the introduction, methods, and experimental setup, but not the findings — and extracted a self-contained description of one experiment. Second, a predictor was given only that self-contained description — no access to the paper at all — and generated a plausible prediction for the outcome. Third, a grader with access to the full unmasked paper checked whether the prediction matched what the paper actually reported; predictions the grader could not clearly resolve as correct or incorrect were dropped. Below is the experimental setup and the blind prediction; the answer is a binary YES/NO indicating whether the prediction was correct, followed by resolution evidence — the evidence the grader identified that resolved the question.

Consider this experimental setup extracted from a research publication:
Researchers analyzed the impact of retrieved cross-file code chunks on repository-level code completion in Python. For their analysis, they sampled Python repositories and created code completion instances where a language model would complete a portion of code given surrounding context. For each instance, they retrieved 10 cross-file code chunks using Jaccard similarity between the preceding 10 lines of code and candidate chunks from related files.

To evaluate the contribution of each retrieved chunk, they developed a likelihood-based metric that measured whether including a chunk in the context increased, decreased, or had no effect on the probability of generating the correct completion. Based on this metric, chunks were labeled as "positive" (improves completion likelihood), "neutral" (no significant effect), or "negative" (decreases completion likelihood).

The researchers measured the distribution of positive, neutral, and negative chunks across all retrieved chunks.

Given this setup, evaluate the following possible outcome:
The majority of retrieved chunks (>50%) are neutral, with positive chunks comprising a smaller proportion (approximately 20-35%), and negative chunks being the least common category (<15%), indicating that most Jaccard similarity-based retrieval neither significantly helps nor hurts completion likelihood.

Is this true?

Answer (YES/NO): NO